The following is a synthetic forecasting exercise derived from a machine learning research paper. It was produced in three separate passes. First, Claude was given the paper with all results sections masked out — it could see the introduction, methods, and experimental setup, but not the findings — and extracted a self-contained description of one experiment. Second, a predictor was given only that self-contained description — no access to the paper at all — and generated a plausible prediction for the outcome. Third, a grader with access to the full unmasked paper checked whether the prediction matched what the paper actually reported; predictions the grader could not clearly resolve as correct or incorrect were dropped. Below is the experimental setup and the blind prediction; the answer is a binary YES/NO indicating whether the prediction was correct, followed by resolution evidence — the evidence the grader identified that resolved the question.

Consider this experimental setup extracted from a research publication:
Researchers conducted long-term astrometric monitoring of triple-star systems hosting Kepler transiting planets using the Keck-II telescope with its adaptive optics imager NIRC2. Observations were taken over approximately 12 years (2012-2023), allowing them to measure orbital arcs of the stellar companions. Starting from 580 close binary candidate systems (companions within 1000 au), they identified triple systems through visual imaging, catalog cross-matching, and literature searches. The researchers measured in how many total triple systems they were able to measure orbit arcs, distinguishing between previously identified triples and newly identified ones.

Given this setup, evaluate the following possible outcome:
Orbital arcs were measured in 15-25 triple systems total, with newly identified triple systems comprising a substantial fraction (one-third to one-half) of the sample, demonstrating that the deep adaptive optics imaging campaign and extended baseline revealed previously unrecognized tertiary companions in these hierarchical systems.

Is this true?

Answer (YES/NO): NO